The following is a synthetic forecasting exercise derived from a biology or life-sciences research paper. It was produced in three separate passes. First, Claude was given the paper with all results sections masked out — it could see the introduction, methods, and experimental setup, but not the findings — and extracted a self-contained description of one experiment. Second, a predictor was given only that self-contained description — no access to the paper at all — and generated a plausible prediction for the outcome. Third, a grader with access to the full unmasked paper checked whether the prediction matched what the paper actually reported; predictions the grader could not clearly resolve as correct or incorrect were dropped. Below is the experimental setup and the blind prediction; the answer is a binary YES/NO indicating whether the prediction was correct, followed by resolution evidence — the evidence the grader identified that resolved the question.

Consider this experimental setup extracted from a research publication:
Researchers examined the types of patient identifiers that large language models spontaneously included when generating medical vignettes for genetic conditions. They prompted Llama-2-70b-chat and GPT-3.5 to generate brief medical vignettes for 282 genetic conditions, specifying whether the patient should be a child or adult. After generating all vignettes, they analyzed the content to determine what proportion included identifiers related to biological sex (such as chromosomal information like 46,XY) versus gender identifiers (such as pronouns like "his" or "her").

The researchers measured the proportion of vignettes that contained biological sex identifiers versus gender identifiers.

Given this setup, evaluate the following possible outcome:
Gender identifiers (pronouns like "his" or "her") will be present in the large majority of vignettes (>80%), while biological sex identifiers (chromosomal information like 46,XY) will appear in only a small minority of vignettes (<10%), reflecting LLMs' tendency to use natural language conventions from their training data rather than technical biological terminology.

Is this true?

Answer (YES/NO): YES